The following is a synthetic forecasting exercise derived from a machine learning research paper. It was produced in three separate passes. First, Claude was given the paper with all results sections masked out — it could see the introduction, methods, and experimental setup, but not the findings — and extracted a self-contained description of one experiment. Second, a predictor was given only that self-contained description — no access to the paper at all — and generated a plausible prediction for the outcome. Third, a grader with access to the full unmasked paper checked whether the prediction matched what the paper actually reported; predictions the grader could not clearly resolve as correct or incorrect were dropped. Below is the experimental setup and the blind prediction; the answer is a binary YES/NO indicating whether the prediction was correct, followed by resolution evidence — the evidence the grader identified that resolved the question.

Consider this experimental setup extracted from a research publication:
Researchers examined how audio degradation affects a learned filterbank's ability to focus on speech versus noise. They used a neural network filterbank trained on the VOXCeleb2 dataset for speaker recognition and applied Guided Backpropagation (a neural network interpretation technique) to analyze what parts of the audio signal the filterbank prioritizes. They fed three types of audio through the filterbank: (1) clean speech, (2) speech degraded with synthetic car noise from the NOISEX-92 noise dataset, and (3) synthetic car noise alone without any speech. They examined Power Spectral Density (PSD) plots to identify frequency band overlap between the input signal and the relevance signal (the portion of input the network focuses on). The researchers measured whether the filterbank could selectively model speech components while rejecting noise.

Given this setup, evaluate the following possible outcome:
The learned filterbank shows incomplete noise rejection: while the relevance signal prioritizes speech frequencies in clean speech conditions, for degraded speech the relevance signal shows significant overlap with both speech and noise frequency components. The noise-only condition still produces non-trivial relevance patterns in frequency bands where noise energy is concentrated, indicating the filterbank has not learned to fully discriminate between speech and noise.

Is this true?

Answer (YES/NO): NO